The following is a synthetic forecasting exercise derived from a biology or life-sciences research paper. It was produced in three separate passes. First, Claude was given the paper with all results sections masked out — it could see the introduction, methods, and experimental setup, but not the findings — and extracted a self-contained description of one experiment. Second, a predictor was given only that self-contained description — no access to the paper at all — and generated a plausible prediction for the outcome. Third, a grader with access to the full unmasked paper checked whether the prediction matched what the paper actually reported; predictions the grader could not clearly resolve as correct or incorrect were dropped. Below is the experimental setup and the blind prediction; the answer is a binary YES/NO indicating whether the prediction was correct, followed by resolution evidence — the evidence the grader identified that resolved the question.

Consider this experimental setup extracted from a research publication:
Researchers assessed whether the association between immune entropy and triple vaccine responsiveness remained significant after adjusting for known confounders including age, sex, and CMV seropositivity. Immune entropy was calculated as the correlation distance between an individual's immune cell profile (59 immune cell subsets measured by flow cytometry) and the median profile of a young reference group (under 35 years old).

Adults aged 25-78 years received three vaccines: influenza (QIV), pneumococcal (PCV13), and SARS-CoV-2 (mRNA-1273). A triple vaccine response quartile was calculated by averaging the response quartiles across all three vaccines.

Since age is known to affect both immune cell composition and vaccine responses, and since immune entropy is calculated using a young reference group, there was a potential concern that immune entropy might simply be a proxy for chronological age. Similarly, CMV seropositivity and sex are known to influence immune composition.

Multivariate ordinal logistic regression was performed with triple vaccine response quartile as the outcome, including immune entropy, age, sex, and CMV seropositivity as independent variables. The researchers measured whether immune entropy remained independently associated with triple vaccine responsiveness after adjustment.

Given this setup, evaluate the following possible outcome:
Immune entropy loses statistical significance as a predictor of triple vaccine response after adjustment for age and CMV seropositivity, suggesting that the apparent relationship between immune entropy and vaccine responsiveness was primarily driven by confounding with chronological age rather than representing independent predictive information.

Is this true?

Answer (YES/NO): NO